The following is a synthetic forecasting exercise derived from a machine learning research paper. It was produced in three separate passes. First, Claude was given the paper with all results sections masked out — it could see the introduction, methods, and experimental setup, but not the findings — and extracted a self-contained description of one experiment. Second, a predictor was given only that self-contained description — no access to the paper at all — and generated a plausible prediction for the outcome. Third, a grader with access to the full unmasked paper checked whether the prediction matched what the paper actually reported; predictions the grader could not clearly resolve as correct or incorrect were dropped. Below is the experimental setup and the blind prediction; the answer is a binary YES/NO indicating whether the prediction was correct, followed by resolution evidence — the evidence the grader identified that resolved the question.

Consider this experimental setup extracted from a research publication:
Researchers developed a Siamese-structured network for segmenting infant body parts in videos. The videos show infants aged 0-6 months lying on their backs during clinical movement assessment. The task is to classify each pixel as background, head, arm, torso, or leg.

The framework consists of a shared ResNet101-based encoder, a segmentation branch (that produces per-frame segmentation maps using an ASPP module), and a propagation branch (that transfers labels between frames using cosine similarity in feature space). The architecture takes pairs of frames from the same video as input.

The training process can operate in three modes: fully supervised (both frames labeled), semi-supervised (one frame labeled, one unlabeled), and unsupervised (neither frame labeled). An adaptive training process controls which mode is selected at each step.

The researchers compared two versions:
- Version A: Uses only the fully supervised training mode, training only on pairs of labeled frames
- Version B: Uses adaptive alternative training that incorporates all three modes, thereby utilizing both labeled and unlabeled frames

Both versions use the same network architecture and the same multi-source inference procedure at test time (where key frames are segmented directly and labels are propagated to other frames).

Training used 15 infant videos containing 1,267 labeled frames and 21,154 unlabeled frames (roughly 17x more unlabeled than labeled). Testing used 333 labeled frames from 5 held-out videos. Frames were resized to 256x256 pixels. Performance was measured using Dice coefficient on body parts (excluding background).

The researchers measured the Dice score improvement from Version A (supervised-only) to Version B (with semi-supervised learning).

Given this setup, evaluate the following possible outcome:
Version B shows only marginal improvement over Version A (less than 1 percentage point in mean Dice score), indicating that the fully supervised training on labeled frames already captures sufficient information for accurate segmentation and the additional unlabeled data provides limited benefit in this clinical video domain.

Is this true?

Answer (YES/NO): NO